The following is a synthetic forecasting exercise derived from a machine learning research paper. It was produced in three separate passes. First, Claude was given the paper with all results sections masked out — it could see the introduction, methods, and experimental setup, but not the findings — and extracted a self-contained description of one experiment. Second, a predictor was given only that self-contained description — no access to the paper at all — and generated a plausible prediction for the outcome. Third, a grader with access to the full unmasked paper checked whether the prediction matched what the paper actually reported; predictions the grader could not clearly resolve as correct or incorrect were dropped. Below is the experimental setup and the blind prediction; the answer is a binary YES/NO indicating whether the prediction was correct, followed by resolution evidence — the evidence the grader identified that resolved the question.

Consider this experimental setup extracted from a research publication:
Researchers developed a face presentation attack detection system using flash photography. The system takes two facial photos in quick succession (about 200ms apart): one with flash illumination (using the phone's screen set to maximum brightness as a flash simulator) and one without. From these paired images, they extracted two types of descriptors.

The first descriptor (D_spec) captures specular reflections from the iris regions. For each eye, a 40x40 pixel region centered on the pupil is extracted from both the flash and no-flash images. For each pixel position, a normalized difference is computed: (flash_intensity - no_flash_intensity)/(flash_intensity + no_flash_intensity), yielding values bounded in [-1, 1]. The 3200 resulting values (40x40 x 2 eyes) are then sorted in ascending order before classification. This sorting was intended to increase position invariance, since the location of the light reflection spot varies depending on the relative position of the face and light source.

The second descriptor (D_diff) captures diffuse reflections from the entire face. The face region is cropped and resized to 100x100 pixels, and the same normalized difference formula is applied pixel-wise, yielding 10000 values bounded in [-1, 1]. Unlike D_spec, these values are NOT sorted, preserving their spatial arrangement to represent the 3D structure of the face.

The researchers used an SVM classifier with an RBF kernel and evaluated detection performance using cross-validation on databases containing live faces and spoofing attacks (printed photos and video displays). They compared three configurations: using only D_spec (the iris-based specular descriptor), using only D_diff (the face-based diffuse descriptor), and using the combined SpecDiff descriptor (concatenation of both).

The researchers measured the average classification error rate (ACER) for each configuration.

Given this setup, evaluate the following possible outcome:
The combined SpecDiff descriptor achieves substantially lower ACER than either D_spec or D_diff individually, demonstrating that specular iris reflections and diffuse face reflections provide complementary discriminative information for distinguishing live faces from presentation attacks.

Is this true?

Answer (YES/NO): YES